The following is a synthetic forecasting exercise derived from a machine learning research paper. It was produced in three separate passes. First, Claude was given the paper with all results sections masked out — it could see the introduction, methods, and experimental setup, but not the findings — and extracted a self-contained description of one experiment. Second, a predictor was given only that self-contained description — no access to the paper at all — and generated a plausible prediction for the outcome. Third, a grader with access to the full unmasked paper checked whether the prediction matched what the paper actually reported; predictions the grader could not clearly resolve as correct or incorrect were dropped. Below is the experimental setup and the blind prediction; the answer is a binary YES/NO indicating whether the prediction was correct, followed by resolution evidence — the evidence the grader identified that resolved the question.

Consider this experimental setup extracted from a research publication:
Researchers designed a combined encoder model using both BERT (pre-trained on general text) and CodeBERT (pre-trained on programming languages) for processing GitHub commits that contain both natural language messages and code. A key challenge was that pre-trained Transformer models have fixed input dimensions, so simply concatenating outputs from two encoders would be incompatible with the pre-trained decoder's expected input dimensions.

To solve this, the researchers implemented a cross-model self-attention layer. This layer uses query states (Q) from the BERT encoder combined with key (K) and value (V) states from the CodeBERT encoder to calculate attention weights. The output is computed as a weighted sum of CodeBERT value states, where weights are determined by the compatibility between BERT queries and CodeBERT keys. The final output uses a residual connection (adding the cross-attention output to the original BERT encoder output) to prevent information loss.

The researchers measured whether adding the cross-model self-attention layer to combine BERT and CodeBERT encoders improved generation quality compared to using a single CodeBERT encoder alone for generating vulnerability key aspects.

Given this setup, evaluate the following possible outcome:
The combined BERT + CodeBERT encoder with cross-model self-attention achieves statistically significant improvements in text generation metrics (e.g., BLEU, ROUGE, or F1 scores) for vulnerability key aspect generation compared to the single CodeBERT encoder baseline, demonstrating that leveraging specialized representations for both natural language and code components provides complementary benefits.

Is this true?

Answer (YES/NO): NO